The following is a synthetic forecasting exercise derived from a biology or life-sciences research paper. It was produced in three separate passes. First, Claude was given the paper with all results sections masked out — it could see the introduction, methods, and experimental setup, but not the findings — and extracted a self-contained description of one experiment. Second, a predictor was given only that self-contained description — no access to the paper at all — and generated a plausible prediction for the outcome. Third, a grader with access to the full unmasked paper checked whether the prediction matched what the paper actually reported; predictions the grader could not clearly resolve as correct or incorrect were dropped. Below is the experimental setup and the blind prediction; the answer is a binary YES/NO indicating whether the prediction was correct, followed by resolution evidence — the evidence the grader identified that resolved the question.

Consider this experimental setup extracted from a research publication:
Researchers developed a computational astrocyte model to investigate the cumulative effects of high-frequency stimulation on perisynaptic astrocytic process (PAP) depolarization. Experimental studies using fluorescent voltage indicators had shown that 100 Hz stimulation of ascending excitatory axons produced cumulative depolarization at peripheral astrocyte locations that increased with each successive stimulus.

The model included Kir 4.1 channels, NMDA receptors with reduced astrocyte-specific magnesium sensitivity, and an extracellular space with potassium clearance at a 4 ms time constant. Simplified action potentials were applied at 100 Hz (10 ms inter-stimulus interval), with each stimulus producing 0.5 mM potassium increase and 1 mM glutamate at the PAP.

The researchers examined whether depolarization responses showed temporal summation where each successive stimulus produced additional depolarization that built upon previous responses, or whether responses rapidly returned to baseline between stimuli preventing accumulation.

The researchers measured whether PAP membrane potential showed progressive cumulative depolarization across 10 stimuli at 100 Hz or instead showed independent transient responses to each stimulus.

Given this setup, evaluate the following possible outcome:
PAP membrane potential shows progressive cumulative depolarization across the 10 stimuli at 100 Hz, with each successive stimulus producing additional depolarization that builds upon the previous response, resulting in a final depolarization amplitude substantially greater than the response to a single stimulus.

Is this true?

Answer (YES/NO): YES